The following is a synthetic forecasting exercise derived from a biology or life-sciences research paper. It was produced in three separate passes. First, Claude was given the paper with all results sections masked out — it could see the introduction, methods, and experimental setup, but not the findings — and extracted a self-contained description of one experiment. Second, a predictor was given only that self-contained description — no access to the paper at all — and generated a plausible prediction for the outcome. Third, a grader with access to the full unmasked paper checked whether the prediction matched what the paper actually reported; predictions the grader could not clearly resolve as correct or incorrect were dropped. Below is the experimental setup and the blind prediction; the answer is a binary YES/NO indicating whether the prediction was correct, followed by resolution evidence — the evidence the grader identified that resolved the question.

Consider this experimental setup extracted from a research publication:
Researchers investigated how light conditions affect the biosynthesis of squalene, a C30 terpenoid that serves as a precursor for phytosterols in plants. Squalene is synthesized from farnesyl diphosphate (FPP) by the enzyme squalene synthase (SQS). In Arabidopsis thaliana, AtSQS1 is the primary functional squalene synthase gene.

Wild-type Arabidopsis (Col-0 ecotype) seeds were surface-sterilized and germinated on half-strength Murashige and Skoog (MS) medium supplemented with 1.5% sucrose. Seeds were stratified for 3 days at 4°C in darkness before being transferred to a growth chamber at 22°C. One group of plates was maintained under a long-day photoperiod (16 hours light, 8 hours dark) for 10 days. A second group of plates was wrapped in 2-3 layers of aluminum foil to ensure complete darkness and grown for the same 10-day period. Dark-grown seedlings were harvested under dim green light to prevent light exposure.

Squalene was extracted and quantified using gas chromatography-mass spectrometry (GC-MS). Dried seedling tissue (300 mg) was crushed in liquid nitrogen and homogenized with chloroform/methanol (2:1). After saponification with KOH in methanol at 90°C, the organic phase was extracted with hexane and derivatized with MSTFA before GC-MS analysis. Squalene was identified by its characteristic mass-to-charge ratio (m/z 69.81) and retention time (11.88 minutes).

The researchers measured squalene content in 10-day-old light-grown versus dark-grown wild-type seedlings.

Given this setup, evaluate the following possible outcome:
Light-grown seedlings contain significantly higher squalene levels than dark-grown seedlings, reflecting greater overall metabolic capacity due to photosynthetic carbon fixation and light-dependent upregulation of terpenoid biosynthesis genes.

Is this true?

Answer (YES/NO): NO